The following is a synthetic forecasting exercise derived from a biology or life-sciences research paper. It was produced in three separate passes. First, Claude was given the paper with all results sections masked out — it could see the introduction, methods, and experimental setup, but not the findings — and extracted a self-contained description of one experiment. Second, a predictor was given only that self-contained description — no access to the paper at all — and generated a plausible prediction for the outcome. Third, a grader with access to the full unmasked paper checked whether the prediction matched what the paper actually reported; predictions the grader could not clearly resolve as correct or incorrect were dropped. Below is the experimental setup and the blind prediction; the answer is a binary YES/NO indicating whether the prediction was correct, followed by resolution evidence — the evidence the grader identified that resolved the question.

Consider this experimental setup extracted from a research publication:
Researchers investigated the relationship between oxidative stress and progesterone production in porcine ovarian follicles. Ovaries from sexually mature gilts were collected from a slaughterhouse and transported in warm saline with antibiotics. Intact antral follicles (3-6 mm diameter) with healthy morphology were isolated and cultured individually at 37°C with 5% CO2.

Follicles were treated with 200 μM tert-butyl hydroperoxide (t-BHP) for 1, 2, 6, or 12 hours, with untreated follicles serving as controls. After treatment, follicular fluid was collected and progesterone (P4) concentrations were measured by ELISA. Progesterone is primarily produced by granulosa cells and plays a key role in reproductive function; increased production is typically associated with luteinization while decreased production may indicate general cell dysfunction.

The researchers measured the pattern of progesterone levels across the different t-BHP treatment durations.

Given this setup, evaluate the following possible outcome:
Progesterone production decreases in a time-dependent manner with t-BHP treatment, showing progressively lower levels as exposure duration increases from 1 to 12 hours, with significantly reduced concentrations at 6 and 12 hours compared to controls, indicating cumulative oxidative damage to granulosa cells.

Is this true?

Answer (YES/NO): NO